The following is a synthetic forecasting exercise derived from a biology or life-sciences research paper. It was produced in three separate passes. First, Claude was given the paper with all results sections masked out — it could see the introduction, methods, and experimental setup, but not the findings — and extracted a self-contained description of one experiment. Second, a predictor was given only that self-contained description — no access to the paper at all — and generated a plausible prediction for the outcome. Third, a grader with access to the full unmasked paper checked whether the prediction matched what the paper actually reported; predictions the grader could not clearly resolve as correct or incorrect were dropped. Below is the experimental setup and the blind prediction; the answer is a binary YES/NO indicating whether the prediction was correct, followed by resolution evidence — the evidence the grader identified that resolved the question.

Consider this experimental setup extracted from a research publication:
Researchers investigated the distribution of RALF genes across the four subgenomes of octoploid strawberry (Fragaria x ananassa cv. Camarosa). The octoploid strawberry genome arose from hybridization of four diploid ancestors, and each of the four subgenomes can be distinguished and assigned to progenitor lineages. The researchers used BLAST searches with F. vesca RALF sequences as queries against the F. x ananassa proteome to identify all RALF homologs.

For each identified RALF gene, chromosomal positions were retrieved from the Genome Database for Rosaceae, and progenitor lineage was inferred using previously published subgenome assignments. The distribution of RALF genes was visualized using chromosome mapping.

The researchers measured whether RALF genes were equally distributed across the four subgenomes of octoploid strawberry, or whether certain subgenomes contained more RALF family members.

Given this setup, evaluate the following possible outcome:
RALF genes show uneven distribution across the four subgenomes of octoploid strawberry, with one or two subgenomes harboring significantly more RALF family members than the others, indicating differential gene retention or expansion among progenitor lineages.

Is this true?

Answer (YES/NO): NO